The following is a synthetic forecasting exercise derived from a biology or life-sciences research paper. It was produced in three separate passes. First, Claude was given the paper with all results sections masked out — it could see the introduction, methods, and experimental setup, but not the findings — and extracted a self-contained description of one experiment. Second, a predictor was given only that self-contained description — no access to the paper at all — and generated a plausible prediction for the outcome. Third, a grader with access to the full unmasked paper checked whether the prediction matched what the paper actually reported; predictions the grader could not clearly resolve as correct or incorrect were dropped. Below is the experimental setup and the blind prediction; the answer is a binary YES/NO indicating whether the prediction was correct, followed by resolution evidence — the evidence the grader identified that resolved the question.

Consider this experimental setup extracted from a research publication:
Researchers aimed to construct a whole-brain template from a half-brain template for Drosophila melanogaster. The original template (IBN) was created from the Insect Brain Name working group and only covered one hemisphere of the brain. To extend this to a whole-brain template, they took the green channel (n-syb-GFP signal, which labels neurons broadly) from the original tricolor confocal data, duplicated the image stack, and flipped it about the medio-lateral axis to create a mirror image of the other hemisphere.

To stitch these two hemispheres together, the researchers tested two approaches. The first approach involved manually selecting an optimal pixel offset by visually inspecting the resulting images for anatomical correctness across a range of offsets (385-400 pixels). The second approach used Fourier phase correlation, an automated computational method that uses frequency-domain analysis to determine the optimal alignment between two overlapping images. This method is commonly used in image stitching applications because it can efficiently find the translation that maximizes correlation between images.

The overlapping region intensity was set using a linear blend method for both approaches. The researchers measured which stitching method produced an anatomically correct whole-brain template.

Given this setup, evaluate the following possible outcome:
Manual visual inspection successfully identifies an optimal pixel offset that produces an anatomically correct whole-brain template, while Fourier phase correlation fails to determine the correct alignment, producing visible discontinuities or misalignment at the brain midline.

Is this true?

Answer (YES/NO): NO